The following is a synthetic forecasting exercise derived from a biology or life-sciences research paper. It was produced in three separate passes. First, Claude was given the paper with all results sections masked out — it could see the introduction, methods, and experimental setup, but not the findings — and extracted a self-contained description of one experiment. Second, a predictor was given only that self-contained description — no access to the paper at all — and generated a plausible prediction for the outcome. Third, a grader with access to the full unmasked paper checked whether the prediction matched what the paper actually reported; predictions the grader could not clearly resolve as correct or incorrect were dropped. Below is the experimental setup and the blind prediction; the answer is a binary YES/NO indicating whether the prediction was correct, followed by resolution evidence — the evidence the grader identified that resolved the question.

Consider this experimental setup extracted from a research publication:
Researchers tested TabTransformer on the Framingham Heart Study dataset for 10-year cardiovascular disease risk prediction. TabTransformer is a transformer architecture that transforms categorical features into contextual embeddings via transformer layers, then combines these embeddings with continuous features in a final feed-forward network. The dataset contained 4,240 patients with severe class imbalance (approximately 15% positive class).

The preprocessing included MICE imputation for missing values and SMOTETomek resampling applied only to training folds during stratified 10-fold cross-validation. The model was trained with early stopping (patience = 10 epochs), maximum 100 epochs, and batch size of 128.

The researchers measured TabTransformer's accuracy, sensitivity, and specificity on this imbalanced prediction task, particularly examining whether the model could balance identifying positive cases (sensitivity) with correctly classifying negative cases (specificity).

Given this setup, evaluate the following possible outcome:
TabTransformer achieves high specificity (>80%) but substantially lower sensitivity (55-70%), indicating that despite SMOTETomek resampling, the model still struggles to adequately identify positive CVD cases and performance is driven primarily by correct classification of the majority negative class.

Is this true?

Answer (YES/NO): NO